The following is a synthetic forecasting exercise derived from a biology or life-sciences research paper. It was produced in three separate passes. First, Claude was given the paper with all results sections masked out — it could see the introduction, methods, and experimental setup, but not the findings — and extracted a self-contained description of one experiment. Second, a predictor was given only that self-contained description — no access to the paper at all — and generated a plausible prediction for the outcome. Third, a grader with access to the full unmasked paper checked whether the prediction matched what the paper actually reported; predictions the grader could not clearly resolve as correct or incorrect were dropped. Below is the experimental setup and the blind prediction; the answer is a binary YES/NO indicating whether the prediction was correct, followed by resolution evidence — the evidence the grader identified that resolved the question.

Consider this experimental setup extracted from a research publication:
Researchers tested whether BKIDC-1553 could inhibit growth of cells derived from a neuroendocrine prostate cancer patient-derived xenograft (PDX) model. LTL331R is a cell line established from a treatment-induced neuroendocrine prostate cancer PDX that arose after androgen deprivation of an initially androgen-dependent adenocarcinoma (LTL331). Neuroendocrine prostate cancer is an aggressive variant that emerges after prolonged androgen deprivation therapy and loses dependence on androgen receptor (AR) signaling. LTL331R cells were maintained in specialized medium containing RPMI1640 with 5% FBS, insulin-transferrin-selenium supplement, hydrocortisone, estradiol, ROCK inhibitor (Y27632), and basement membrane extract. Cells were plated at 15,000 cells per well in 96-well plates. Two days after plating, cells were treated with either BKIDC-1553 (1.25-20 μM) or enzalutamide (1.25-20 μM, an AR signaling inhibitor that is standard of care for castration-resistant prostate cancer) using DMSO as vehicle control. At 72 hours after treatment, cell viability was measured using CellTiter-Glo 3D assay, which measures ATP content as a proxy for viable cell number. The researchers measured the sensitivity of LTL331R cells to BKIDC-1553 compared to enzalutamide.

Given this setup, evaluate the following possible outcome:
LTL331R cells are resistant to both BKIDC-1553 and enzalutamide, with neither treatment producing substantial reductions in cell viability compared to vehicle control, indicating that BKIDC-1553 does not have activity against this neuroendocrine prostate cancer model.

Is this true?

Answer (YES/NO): NO